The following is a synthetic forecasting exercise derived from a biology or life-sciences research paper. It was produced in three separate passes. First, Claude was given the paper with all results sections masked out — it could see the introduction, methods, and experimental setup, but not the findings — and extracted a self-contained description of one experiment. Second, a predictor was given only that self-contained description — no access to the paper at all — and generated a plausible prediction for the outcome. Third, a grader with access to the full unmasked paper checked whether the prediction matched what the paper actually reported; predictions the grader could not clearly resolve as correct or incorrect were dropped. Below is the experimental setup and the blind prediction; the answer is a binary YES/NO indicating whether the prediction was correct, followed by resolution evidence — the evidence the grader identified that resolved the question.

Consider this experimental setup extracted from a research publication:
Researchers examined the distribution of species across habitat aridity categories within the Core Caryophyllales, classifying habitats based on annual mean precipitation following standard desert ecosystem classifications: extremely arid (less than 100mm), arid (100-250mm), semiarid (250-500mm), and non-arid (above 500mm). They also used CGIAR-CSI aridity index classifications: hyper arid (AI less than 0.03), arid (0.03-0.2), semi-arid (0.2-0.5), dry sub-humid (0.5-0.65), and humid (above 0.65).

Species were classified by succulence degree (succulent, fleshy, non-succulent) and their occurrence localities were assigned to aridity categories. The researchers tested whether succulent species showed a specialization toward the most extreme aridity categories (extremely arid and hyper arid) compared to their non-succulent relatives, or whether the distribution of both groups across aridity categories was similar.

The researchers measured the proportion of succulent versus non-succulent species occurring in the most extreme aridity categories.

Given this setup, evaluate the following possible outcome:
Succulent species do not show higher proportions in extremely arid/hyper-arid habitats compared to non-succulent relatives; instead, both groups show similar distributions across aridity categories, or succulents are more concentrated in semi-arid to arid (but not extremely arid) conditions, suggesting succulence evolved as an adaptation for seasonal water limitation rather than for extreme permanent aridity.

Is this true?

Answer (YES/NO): YES